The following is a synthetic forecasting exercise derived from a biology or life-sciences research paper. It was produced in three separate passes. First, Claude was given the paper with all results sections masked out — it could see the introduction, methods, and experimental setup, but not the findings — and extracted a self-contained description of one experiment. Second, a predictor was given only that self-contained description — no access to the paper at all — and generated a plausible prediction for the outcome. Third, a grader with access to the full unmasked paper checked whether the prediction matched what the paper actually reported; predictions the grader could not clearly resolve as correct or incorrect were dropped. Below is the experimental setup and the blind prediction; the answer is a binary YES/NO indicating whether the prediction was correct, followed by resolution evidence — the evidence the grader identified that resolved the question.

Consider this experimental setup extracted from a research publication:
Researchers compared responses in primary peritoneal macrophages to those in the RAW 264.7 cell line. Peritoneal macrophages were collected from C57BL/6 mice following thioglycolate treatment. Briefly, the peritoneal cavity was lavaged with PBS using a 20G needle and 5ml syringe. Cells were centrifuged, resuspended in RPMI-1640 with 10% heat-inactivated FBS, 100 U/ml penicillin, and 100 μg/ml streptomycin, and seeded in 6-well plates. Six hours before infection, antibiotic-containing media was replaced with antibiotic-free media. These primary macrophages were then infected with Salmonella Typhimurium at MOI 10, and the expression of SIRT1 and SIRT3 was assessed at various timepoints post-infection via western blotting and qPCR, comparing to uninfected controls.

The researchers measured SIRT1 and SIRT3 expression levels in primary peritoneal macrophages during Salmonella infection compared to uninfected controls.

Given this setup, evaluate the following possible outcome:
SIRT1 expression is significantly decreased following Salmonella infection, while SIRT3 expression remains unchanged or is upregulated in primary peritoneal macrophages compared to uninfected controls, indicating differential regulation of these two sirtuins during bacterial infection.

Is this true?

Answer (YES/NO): NO